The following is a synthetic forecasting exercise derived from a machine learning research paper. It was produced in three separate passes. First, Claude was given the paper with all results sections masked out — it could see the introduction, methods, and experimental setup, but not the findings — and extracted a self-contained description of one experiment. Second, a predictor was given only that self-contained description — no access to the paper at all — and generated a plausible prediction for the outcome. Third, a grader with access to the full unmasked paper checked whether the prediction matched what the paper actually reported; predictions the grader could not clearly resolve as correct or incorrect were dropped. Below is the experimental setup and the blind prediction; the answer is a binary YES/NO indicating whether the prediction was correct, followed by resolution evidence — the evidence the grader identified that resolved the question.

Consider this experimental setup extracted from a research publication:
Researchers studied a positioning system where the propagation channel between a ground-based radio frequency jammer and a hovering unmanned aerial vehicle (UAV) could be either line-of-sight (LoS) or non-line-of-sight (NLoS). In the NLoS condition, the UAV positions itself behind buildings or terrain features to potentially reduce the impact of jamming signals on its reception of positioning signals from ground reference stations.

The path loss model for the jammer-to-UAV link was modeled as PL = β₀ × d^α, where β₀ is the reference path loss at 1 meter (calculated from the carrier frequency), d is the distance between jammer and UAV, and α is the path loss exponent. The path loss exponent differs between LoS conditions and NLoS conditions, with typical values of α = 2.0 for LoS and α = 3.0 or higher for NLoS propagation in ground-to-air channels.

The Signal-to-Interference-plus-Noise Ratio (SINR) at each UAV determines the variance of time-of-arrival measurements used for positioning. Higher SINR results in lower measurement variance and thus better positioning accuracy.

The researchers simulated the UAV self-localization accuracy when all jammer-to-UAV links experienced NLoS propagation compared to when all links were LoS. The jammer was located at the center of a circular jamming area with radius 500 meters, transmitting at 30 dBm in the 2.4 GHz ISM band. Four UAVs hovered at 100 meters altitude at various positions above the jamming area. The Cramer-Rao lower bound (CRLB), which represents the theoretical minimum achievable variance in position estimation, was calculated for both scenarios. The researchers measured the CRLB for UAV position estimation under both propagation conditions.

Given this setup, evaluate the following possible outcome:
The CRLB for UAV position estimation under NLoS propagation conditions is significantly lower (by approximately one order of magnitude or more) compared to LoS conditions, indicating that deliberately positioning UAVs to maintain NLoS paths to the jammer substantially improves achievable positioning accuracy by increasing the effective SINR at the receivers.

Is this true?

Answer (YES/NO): YES